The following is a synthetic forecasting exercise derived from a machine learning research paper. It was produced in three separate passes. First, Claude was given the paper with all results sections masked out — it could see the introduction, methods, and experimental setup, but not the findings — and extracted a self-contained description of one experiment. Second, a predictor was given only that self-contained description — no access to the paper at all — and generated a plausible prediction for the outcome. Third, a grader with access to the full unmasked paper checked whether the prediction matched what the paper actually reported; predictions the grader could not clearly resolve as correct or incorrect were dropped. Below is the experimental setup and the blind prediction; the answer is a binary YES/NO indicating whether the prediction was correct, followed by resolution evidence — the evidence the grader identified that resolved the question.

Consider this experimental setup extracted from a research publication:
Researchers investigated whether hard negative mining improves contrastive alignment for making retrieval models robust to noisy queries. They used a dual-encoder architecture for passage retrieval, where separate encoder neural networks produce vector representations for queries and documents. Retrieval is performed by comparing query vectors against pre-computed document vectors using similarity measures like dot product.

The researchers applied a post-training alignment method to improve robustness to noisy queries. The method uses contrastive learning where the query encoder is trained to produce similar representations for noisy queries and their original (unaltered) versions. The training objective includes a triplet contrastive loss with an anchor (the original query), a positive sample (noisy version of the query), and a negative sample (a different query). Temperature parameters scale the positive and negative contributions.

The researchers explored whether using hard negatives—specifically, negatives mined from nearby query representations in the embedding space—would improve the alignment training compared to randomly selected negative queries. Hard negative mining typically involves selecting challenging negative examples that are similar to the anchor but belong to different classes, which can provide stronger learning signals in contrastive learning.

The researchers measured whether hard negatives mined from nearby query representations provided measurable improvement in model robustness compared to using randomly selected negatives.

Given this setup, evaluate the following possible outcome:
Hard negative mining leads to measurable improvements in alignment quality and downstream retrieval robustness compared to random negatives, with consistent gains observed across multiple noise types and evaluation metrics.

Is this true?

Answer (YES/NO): NO